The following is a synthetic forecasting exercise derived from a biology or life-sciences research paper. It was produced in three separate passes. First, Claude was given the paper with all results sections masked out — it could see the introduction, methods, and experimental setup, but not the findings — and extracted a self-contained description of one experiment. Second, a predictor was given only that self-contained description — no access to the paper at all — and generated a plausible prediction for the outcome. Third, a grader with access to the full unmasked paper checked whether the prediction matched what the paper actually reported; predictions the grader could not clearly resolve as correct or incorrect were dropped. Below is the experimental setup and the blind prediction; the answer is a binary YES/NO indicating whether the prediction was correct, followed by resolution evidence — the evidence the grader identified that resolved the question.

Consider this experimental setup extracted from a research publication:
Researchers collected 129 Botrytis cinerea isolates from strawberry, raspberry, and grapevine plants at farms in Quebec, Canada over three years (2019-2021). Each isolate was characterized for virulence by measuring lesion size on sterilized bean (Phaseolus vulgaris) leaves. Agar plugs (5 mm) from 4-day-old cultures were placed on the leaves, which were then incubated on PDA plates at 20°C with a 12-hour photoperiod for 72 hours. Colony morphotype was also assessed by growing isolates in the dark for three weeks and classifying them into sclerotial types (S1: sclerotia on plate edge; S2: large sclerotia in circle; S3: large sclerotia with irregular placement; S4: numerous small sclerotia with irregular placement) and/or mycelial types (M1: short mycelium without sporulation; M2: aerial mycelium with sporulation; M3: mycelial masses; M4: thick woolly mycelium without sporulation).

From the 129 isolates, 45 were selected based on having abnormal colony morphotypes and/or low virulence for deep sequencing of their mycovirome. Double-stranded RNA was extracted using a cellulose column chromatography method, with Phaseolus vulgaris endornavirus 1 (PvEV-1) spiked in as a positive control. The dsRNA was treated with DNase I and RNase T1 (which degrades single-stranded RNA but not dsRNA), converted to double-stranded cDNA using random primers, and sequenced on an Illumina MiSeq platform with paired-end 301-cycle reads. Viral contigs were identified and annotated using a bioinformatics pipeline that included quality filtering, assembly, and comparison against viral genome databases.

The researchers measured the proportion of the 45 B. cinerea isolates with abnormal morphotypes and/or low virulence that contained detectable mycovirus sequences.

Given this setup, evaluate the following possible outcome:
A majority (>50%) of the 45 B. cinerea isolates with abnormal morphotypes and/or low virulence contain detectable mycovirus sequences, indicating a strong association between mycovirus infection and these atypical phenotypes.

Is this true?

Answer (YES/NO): YES